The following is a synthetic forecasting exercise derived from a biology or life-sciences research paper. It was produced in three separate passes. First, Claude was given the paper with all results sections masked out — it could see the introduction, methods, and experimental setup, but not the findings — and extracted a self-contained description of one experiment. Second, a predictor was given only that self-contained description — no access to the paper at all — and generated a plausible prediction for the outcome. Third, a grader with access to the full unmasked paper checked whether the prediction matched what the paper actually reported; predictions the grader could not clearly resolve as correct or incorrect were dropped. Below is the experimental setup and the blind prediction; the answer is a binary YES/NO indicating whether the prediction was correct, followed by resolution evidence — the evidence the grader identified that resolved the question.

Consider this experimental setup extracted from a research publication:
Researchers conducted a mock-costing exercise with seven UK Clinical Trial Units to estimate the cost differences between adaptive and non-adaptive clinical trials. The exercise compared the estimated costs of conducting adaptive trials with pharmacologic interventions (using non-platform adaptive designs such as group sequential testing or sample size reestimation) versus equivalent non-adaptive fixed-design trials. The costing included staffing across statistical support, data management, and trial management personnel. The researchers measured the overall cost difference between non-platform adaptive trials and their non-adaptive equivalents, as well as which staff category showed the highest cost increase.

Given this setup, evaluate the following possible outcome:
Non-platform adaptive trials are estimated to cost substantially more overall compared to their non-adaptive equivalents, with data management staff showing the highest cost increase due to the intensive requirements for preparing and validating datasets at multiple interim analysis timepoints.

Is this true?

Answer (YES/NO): NO